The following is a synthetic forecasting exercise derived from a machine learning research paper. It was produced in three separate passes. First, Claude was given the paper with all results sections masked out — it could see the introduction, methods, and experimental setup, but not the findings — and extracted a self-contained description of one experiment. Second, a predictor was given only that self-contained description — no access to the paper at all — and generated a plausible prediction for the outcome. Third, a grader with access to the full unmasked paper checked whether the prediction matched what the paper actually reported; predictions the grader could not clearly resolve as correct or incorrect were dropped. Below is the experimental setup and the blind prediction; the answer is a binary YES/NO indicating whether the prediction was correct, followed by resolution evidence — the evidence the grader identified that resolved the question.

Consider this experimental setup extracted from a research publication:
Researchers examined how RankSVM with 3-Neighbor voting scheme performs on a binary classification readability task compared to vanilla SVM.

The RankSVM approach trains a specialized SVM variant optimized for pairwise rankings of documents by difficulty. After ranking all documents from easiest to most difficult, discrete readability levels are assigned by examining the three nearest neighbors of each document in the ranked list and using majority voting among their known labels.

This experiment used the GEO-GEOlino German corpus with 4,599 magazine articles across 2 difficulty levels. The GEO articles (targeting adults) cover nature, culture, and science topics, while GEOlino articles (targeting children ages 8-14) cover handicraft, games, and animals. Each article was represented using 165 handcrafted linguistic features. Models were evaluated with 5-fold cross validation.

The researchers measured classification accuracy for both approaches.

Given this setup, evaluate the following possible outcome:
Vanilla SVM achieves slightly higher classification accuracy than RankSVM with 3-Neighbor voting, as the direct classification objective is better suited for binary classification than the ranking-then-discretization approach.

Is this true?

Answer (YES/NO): NO